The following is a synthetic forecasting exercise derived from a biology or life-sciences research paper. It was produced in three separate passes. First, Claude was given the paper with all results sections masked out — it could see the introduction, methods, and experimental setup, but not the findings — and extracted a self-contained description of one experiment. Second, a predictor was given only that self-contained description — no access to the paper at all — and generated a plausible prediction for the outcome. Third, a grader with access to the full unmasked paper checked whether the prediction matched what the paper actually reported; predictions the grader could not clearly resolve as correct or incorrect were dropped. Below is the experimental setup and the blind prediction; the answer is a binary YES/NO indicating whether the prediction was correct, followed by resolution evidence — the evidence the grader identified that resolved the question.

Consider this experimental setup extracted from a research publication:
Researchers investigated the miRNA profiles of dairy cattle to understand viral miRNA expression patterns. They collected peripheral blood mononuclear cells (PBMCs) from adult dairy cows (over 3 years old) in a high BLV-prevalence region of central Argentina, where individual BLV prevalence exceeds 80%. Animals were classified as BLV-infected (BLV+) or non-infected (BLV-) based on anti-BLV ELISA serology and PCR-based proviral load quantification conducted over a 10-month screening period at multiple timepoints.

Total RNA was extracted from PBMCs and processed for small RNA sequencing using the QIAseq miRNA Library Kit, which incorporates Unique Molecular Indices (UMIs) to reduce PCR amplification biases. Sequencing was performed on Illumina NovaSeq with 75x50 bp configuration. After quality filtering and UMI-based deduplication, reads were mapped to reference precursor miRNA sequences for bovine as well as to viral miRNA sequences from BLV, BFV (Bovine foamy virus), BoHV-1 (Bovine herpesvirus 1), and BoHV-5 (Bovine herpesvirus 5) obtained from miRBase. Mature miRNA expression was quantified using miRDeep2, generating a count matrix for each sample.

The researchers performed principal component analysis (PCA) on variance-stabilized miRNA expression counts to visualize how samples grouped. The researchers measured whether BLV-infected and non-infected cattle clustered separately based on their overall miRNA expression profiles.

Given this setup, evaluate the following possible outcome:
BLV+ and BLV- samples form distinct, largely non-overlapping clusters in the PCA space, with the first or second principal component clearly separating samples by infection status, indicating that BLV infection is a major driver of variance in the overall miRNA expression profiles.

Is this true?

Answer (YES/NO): YES